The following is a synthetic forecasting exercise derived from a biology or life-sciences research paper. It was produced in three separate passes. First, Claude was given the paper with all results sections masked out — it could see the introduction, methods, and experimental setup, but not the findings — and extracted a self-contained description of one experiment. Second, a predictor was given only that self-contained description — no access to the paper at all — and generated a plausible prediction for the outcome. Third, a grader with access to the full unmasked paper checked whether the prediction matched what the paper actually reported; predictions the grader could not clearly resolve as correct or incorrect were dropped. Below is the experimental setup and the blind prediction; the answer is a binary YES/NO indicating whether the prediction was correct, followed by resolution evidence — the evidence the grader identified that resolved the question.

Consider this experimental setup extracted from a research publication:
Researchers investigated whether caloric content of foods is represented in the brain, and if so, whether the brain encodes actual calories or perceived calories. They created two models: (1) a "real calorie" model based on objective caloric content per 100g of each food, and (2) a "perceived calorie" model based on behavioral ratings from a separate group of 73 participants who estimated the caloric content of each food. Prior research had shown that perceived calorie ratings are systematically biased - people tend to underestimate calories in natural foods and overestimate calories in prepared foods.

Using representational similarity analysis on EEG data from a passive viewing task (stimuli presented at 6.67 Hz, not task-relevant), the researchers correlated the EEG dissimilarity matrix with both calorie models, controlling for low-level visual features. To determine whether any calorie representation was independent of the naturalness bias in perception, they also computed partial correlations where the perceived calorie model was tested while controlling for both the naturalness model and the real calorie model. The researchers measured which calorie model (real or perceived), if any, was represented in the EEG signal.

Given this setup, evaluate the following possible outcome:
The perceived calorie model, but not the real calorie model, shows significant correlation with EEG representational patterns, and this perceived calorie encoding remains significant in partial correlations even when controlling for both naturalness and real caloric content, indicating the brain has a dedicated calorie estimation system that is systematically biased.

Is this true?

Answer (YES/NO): NO